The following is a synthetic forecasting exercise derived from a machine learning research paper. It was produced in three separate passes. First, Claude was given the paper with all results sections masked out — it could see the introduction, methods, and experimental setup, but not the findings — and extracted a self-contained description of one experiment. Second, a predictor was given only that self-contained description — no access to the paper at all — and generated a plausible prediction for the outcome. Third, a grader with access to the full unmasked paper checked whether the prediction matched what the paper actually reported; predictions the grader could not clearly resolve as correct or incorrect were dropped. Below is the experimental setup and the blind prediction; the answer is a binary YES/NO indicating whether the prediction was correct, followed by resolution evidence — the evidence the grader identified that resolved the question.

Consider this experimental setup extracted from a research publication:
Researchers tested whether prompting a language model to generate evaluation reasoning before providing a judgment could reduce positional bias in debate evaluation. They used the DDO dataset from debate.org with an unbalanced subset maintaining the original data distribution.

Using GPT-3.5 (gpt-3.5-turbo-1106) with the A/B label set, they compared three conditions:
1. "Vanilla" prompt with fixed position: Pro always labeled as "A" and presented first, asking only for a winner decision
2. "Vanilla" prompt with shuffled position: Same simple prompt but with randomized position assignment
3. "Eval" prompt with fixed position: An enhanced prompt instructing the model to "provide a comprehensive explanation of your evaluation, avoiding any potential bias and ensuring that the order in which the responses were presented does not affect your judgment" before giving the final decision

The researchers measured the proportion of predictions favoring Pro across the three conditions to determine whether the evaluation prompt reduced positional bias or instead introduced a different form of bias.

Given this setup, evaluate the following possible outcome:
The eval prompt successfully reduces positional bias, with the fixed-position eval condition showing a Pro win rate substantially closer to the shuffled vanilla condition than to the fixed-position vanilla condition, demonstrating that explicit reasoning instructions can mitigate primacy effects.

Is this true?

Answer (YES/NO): NO